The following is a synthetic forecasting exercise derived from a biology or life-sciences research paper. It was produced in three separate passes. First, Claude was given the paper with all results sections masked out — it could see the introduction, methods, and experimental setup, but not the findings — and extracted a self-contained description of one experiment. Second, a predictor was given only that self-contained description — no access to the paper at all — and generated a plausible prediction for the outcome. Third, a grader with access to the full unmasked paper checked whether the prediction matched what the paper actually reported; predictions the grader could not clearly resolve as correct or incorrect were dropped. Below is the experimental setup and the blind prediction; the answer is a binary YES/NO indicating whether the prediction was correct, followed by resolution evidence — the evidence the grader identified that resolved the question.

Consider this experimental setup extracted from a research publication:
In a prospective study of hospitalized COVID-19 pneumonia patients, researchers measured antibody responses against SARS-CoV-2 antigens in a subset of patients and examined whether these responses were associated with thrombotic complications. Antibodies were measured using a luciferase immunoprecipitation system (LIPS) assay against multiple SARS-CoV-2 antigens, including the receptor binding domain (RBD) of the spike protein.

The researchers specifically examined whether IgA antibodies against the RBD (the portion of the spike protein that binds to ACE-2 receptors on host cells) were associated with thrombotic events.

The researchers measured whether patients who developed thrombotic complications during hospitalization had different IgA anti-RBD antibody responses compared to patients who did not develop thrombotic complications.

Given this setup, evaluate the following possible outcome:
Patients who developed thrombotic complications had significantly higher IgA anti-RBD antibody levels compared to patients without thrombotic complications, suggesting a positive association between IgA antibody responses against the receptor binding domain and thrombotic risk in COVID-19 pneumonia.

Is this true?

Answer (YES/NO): YES